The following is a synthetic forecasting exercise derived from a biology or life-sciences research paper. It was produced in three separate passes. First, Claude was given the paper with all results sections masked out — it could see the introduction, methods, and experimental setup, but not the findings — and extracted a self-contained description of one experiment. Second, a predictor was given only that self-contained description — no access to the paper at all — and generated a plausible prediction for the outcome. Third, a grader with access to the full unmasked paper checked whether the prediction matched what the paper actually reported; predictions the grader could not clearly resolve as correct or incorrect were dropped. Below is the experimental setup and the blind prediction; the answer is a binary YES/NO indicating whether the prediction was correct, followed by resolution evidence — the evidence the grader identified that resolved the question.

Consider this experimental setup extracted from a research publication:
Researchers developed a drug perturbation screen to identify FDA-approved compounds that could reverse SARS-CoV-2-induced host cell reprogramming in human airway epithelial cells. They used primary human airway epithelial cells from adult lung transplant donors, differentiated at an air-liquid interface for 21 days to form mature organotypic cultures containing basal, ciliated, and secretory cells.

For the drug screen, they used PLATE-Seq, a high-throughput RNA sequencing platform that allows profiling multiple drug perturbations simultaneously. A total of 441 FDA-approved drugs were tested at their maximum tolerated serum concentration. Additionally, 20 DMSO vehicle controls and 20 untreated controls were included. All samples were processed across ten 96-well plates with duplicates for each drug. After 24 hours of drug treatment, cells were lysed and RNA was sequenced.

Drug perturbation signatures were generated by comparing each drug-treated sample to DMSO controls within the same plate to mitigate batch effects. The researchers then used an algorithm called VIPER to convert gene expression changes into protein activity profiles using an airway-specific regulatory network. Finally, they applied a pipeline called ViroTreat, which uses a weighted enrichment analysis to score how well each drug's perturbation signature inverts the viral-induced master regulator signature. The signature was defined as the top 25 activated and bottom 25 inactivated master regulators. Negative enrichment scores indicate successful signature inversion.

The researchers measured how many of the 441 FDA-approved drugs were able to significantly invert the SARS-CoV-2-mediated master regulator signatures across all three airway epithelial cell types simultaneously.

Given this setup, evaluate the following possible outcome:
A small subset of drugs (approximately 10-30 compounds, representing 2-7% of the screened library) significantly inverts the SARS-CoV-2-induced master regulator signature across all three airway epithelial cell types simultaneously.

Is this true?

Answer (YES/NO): YES